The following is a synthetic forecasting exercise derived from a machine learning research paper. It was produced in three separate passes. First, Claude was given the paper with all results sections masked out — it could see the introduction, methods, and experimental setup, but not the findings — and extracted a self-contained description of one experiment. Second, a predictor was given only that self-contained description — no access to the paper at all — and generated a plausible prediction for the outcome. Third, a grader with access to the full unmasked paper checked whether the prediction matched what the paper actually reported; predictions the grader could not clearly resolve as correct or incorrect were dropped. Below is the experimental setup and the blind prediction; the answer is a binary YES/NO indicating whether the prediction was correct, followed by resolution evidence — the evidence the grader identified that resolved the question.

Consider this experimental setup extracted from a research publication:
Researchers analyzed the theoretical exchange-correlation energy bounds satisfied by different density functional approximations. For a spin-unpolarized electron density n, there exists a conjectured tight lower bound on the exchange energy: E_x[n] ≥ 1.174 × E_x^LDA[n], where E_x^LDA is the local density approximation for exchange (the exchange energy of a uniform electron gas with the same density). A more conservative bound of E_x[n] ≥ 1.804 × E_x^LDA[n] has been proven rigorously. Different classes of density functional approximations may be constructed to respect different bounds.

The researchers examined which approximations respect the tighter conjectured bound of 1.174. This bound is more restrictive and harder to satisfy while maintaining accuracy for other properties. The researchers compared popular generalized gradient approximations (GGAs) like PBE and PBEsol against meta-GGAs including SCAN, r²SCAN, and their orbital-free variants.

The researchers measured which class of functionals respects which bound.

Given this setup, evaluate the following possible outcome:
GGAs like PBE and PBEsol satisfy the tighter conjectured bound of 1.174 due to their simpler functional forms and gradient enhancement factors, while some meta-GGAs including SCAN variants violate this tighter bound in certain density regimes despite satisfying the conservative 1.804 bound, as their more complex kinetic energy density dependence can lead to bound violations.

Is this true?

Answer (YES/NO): NO